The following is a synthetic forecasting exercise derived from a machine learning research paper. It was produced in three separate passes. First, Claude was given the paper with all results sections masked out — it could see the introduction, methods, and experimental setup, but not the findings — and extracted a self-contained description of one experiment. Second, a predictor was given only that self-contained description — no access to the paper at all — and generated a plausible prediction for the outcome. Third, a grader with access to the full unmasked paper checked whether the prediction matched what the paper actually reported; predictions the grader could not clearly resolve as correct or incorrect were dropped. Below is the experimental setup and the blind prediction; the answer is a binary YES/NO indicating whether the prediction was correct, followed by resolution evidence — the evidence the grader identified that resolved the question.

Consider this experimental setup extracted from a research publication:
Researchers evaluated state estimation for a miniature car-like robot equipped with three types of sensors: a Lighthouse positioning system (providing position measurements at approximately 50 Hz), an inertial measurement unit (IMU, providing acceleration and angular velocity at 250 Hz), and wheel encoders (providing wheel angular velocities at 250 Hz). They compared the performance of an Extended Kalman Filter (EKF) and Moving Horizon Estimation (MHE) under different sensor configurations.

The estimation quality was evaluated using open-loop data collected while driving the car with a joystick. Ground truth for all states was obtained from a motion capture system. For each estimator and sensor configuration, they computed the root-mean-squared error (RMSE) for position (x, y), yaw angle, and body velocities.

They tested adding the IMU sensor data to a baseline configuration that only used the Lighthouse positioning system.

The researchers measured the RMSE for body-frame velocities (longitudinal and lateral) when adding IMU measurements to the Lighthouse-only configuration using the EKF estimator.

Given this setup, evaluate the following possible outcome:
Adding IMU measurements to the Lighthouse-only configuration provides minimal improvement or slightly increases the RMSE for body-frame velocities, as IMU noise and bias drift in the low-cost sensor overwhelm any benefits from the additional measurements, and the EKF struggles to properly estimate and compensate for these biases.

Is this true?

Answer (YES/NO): NO